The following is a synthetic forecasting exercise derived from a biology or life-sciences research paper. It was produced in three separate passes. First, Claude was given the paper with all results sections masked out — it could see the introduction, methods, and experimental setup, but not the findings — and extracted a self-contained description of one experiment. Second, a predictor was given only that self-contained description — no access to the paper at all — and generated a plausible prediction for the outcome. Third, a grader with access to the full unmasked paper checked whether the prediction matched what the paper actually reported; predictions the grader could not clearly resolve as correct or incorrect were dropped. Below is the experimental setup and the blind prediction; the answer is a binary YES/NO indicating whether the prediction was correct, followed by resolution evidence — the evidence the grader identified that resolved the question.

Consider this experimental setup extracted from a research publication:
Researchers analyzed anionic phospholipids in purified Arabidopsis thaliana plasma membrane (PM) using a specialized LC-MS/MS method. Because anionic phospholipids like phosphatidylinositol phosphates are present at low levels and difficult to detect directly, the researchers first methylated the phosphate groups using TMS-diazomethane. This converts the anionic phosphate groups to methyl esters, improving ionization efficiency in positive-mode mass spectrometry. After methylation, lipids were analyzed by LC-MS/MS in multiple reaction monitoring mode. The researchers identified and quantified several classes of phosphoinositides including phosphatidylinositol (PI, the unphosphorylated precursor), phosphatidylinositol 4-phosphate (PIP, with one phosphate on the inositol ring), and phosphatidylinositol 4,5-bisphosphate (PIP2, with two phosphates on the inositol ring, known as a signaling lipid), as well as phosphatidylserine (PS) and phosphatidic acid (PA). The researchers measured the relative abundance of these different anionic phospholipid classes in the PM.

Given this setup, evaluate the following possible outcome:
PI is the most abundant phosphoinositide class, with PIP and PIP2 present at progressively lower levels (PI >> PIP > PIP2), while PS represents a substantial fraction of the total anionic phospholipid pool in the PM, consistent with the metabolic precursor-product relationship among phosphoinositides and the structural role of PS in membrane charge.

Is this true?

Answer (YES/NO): YES